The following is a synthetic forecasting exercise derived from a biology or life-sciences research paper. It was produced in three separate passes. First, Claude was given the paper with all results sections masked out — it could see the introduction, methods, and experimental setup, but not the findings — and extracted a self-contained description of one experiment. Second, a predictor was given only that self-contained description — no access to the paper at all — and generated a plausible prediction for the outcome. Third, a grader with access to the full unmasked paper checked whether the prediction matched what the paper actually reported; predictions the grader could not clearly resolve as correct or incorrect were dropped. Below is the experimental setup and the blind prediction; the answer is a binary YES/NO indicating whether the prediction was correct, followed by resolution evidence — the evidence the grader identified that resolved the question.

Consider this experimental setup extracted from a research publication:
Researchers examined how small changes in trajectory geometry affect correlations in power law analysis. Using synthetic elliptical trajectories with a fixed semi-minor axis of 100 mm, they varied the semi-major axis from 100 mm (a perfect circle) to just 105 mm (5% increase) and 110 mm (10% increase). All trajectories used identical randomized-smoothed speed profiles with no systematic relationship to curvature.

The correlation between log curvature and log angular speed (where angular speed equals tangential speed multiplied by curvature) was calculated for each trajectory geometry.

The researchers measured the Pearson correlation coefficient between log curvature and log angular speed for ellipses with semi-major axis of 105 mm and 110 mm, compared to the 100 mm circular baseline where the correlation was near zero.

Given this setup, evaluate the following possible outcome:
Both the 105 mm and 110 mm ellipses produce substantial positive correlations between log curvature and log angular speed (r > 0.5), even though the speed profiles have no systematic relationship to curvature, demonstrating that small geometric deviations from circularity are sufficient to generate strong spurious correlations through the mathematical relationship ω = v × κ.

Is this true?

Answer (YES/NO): YES